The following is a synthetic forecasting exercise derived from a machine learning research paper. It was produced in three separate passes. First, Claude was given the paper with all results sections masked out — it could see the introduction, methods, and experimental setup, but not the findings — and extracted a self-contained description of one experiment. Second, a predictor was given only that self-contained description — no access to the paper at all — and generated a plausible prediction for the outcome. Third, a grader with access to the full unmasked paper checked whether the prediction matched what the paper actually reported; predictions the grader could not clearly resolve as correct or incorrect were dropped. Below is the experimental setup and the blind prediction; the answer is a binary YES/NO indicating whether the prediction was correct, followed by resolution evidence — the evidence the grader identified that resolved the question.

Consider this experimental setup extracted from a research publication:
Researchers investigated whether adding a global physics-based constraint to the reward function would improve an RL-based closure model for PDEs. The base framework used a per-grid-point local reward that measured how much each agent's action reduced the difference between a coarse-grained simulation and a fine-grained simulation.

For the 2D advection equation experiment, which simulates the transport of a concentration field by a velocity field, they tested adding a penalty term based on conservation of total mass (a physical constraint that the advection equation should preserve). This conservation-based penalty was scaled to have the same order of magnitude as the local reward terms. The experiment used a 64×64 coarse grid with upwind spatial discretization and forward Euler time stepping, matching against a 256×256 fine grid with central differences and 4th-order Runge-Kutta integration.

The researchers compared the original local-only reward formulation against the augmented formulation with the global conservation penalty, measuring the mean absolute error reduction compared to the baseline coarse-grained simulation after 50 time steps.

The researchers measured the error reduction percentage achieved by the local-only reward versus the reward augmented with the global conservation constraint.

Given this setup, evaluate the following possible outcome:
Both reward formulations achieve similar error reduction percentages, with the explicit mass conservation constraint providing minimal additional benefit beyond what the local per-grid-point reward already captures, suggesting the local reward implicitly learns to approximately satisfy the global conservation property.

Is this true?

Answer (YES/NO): YES